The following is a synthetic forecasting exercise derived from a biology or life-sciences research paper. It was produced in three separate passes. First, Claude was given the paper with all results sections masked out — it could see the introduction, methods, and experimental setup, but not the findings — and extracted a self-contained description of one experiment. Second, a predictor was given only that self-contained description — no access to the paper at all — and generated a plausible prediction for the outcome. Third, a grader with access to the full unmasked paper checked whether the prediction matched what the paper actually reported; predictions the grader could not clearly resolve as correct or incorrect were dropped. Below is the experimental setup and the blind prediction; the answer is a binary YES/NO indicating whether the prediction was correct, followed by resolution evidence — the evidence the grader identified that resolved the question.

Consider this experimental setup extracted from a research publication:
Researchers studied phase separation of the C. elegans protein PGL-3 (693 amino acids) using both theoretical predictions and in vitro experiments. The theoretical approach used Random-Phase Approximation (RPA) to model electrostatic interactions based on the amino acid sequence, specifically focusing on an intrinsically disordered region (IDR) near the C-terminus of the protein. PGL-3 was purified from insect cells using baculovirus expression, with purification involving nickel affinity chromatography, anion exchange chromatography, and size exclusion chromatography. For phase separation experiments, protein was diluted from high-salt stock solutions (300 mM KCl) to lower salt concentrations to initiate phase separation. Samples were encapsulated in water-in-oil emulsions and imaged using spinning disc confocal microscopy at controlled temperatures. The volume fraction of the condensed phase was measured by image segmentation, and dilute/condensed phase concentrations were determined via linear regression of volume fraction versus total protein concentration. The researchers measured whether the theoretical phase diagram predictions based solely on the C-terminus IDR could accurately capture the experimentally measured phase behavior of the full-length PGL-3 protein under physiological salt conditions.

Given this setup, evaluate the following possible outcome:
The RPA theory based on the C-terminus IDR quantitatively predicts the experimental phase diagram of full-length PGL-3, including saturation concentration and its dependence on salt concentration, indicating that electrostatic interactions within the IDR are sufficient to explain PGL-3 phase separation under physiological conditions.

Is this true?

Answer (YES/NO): YES